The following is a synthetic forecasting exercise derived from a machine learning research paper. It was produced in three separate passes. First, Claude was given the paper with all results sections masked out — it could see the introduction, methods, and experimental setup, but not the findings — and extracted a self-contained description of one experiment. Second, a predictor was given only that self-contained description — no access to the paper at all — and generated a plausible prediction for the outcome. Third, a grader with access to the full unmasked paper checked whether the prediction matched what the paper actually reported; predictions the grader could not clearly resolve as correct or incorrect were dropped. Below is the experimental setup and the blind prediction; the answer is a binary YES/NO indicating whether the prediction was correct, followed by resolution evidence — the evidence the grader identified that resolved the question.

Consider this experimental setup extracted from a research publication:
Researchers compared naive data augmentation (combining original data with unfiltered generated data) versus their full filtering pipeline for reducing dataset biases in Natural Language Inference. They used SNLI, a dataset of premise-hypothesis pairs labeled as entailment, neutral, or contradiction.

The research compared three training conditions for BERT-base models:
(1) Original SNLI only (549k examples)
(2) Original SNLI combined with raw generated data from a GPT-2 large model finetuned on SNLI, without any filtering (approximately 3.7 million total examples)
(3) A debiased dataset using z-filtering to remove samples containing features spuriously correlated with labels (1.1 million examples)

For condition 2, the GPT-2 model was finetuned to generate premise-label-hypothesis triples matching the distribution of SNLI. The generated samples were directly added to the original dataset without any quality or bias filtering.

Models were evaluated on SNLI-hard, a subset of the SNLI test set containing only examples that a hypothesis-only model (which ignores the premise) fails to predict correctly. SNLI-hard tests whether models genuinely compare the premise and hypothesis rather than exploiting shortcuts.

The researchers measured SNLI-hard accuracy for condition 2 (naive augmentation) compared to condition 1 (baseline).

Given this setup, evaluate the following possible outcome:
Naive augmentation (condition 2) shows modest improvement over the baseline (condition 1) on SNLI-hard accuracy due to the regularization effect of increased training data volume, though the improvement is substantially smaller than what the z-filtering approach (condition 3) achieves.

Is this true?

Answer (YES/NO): YES